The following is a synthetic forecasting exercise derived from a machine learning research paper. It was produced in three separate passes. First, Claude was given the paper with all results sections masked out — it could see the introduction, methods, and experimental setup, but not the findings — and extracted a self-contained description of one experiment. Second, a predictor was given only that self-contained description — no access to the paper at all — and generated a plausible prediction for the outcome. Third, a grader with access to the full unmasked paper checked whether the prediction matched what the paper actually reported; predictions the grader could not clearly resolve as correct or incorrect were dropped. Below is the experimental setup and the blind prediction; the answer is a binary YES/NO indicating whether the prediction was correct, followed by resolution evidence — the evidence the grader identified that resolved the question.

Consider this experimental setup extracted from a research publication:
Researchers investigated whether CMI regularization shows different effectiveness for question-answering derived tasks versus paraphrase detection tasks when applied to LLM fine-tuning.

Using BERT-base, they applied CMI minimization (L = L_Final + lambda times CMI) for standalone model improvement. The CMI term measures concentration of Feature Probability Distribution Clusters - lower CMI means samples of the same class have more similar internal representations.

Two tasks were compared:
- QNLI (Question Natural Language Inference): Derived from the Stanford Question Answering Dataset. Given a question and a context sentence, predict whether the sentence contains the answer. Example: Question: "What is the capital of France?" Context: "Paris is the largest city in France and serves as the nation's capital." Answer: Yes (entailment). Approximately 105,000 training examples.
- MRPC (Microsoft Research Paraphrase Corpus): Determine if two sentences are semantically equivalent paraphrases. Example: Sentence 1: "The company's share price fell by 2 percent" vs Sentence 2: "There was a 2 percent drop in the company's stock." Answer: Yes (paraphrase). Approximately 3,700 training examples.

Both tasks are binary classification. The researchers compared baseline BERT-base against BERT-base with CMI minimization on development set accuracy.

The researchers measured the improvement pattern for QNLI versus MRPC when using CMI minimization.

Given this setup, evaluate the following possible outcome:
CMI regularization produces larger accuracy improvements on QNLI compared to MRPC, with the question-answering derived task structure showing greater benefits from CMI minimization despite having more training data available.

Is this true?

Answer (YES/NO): NO